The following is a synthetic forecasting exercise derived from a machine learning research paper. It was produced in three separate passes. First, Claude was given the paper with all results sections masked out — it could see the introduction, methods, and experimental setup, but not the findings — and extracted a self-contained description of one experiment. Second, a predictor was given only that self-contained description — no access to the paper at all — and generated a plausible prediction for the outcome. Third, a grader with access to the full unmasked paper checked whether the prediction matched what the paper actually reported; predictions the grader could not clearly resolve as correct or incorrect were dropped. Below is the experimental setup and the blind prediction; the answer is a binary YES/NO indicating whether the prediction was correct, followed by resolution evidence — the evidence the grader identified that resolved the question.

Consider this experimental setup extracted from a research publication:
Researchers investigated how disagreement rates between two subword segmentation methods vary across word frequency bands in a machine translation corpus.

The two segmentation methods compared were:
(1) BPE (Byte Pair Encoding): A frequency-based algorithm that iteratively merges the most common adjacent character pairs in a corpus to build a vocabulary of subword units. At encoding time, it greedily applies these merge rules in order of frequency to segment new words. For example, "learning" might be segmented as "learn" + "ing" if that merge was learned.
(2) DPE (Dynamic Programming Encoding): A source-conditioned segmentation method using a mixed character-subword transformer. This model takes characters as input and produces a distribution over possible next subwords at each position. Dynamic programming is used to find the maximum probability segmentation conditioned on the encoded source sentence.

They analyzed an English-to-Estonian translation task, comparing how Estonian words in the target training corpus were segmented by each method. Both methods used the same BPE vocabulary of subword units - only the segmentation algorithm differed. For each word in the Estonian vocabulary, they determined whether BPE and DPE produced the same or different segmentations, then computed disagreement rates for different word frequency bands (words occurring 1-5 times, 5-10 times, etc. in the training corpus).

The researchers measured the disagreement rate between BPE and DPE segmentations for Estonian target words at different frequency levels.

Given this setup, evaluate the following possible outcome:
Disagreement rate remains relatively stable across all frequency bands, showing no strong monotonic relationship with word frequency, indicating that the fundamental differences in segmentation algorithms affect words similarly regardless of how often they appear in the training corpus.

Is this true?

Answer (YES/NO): NO